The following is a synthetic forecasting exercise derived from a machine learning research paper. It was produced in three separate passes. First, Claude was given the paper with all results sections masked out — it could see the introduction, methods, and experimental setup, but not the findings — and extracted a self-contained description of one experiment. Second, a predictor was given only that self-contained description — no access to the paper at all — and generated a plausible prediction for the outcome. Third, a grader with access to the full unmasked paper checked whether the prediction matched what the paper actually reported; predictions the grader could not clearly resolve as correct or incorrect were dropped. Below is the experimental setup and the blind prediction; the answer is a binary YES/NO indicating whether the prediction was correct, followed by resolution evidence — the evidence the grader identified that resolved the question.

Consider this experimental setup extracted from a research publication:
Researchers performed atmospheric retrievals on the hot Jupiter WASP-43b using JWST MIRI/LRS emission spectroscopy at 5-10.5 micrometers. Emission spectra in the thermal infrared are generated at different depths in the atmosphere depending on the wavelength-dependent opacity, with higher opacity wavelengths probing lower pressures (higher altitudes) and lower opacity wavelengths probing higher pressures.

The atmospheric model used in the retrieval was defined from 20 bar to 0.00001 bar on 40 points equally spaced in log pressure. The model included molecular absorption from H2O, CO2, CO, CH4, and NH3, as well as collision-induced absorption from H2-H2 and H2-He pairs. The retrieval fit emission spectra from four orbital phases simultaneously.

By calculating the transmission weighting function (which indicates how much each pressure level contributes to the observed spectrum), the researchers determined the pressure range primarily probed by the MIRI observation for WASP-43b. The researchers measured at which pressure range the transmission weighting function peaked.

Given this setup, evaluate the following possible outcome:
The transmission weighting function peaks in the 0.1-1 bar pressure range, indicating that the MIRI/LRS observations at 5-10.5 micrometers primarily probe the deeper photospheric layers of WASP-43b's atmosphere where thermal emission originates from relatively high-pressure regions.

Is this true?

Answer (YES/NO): YES